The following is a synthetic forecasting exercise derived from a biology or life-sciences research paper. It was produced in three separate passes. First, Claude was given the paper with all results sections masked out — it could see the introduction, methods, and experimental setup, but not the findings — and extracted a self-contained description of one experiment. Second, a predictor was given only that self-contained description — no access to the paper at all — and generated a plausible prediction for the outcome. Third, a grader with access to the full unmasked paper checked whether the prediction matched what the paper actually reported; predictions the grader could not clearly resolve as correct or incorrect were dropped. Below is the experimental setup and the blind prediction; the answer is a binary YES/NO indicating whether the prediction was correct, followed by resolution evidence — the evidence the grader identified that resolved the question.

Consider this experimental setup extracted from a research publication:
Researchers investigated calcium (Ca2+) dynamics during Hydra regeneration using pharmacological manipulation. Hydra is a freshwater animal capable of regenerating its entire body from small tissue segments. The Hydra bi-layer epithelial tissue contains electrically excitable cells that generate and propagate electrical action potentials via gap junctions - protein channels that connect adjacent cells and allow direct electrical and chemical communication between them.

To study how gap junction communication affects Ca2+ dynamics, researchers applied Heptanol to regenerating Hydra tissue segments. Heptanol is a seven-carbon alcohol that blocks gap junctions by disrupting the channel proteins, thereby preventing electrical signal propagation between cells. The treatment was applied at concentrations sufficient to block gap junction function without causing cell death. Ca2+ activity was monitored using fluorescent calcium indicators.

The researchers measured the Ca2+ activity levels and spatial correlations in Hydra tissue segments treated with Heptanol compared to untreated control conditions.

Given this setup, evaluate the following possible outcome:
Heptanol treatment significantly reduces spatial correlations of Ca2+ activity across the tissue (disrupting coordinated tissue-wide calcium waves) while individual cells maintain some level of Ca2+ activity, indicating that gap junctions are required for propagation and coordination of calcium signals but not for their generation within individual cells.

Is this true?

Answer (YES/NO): YES